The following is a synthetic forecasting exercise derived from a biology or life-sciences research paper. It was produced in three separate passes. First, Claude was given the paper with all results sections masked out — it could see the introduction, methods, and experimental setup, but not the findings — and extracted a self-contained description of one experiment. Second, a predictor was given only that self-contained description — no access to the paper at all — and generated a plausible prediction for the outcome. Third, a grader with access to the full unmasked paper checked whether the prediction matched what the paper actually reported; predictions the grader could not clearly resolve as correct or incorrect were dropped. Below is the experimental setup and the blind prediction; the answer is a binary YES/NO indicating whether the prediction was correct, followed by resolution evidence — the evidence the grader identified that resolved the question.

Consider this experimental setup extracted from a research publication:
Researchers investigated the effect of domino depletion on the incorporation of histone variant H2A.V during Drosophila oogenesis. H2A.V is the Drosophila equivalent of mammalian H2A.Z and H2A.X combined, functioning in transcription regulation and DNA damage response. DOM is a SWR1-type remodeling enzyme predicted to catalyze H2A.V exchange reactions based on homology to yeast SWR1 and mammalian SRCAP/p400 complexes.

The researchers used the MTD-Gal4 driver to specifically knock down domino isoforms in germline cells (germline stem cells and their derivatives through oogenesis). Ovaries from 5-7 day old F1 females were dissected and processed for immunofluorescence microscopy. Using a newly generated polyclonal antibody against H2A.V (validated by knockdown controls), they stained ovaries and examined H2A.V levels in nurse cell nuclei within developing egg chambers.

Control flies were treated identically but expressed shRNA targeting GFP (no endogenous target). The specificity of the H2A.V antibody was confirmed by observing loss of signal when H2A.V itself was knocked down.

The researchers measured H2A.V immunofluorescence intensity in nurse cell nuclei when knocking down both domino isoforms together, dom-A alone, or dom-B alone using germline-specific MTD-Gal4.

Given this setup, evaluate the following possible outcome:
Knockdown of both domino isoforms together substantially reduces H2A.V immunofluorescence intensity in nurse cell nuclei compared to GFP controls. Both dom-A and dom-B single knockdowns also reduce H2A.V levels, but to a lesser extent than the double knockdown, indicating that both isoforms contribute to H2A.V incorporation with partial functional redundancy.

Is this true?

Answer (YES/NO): NO